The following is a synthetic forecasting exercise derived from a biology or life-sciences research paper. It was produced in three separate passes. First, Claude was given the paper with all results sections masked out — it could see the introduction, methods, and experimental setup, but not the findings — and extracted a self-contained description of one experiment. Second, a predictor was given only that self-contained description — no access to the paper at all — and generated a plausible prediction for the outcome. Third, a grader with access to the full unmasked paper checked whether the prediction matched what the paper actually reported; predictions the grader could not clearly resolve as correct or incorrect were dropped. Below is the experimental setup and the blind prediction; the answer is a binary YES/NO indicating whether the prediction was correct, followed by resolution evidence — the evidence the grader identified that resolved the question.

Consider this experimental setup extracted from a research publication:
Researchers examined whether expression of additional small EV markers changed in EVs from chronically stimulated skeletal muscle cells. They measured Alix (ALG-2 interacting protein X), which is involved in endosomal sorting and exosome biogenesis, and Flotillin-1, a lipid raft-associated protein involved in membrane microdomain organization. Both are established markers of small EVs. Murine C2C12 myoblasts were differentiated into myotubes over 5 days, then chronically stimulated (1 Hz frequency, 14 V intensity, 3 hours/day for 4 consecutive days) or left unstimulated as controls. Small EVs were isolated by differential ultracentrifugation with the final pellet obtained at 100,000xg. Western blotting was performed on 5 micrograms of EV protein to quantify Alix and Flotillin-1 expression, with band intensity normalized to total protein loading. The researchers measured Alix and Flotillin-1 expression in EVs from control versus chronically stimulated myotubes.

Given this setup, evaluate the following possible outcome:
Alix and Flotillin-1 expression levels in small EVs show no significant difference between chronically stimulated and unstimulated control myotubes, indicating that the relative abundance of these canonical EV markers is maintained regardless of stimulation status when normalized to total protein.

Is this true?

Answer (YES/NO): YES